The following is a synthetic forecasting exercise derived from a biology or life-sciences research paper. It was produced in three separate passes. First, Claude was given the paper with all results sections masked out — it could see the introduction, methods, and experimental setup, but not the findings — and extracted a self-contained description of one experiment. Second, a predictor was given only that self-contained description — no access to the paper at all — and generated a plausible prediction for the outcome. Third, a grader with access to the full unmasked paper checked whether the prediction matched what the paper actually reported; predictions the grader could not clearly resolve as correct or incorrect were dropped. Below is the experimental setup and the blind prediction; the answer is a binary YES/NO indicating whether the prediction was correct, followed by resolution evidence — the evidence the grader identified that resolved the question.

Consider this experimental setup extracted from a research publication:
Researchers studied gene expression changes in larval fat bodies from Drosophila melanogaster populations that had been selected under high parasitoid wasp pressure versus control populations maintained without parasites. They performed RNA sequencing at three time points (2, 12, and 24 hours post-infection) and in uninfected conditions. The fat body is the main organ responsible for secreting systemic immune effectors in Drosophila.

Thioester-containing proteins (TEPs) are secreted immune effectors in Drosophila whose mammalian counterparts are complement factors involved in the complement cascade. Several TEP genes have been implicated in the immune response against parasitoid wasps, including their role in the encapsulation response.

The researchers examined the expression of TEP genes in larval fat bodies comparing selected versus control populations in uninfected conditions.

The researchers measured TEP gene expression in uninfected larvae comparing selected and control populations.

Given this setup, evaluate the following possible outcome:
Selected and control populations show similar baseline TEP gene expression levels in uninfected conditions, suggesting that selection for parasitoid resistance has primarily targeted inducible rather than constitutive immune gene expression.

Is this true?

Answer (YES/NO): NO